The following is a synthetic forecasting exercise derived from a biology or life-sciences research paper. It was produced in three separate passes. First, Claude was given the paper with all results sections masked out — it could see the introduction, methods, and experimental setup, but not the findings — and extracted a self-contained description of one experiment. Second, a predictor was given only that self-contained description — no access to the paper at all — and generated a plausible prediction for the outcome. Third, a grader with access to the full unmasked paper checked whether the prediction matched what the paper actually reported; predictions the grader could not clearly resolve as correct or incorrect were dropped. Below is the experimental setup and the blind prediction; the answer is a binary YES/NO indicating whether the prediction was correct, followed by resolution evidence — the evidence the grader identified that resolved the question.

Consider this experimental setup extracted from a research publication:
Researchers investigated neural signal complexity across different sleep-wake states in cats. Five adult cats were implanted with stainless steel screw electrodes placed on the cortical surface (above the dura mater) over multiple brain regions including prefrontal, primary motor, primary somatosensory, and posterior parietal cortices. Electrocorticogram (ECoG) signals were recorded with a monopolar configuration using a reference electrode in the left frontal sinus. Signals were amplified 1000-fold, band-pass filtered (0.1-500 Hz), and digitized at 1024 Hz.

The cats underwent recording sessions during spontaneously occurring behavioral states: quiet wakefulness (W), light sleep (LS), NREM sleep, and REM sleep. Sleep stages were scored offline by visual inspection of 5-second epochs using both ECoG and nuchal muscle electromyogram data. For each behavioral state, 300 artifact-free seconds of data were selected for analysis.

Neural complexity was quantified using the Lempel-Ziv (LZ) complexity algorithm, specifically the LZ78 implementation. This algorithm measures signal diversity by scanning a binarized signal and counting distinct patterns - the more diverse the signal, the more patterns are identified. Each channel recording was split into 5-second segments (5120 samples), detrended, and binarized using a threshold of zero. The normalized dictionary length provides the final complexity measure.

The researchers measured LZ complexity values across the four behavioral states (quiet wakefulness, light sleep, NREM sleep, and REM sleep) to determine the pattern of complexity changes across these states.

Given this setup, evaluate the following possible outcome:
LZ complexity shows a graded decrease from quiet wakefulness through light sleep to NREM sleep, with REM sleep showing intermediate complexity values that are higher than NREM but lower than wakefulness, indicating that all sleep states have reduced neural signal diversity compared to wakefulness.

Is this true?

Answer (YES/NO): NO